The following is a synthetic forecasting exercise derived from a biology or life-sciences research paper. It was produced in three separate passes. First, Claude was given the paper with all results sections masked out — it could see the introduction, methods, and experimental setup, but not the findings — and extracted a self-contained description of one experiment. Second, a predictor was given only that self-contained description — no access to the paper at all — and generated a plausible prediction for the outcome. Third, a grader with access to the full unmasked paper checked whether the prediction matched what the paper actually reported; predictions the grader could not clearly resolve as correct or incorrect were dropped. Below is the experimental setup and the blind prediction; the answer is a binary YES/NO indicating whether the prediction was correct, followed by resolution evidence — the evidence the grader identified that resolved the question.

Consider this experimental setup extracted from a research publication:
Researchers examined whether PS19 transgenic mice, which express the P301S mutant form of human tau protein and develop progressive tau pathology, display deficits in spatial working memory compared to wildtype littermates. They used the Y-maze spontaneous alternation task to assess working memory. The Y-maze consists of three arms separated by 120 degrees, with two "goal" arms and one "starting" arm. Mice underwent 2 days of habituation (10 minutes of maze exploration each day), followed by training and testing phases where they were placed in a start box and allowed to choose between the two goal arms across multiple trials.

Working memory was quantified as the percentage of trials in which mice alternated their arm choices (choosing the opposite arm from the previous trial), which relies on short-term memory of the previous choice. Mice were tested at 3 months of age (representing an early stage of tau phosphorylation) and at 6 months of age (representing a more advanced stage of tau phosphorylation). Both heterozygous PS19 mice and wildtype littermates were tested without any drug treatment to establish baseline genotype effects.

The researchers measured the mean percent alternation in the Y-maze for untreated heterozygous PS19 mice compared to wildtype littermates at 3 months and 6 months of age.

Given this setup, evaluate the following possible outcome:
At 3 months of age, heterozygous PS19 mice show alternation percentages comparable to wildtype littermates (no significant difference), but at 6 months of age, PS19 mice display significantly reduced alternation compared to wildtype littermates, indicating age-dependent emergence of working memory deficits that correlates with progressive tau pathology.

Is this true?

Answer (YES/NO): NO